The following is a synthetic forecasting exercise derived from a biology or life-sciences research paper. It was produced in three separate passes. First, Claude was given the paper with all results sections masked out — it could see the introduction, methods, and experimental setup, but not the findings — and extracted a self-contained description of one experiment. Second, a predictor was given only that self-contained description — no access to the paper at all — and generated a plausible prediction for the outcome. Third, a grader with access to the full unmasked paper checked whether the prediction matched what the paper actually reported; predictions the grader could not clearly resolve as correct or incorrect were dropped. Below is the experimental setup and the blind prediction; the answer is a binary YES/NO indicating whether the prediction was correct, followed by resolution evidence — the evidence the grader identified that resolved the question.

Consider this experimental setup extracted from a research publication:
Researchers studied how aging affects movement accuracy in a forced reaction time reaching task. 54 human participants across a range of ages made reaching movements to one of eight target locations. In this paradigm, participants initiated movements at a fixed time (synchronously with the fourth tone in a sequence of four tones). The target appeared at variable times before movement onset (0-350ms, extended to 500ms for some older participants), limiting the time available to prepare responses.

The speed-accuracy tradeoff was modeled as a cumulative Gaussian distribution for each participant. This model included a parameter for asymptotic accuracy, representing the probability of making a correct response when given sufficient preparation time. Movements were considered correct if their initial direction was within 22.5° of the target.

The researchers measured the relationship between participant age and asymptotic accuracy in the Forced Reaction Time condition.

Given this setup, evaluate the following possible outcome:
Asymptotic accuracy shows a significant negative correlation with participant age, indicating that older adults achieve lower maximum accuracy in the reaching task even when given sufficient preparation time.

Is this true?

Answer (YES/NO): YES